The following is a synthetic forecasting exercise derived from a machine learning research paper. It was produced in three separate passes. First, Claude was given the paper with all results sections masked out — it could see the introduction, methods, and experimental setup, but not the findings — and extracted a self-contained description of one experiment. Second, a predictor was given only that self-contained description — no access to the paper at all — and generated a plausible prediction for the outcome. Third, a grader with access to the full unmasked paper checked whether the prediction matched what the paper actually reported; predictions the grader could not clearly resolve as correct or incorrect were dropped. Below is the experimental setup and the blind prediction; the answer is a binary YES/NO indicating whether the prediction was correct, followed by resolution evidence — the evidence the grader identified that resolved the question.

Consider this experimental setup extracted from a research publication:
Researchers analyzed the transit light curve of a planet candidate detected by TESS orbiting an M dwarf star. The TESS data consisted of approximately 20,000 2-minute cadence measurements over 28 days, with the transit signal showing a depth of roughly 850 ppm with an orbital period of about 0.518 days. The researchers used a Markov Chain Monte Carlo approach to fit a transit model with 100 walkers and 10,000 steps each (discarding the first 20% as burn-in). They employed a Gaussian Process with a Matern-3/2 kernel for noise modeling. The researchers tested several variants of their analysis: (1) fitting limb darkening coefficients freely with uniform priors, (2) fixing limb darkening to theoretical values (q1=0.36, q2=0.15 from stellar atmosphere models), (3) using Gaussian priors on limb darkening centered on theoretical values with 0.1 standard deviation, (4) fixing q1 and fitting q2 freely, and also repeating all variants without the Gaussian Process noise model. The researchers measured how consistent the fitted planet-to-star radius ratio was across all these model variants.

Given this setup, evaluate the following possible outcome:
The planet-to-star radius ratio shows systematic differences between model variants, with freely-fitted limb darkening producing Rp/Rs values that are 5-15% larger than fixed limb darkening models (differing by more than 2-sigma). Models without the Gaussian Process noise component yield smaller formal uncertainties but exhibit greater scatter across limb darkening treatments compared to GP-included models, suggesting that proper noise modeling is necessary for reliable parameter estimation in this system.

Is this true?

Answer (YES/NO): NO